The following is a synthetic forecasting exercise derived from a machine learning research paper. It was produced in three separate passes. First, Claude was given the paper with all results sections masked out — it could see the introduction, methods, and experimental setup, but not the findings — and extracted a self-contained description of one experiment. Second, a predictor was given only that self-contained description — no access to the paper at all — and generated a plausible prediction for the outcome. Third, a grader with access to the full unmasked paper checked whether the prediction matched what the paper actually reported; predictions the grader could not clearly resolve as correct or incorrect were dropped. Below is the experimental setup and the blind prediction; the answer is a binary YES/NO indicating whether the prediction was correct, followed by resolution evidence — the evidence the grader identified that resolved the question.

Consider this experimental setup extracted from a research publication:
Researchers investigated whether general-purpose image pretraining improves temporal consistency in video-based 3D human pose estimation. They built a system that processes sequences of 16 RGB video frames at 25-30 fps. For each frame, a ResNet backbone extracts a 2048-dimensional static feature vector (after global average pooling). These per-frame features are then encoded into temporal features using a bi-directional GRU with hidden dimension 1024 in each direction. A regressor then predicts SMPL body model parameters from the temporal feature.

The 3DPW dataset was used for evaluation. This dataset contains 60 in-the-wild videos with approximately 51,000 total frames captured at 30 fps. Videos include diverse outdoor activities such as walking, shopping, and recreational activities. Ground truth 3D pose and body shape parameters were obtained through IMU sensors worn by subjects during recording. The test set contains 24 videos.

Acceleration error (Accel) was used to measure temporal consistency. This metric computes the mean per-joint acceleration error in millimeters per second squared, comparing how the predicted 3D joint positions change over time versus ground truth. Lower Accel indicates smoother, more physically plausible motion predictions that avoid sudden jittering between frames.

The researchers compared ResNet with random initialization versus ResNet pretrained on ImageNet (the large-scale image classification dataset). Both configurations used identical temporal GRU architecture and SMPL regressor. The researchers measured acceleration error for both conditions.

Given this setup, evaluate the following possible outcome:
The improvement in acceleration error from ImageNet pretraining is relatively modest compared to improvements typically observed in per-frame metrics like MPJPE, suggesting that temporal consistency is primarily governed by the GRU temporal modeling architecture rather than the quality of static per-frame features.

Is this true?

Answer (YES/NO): NO